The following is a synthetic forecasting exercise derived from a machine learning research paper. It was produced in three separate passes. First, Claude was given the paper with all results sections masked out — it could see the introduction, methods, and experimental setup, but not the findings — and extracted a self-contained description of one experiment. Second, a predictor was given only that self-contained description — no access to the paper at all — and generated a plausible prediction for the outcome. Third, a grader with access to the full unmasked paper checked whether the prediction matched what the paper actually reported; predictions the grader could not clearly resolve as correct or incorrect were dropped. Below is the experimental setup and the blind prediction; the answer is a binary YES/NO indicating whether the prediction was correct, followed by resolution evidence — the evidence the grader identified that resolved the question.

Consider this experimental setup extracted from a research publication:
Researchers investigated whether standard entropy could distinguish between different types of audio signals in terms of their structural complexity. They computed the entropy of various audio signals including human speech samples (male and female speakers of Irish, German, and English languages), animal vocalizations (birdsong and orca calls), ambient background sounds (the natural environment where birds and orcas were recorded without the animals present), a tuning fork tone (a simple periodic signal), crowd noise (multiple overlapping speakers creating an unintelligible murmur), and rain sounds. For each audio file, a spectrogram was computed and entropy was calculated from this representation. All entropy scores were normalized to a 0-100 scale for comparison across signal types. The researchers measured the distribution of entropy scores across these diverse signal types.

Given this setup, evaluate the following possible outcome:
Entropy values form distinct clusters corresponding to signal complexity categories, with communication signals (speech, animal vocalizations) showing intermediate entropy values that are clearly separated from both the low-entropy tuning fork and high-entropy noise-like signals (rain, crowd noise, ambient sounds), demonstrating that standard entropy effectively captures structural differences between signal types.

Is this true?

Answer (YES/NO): NO